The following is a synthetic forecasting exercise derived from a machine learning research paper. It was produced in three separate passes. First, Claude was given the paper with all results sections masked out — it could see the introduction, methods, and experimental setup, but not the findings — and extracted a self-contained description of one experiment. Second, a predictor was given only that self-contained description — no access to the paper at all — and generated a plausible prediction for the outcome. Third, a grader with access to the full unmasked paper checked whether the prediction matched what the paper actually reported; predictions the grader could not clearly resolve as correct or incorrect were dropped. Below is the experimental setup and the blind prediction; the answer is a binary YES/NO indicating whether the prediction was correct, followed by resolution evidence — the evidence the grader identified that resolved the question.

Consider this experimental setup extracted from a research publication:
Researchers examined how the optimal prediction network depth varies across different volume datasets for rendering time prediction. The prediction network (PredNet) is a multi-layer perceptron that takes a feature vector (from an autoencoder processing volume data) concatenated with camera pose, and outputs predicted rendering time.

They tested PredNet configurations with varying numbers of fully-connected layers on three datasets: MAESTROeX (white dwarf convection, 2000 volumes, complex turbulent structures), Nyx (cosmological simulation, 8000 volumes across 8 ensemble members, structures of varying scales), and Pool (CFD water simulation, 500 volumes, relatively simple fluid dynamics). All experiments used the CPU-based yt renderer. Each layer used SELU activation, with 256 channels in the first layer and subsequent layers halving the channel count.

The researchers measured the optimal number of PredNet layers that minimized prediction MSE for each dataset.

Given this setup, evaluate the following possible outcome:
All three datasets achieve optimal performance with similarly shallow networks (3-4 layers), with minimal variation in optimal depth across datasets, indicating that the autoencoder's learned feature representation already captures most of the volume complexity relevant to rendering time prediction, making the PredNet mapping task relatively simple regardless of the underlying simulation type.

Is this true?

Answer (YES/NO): NO